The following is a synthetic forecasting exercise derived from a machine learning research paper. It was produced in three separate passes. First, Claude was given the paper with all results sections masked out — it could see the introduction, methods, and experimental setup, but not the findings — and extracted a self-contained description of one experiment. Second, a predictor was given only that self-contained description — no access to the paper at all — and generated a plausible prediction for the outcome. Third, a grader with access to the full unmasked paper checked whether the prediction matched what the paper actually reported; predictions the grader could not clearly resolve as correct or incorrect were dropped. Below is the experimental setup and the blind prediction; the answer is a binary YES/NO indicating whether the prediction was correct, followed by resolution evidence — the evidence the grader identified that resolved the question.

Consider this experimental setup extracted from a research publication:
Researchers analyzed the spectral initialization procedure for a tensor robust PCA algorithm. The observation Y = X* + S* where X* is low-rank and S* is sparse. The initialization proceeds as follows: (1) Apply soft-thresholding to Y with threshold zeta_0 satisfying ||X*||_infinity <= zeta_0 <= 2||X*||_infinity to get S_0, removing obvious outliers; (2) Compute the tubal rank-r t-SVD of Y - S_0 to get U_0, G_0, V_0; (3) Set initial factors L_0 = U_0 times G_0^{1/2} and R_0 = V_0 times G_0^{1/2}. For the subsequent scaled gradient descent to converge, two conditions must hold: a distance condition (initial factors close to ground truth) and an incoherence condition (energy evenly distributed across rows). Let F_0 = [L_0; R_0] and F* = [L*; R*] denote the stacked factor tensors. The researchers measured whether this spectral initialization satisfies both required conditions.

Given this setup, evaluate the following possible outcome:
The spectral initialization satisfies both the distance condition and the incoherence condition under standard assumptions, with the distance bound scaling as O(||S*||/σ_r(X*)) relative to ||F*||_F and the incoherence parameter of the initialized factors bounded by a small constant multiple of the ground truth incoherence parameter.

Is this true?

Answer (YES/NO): NO